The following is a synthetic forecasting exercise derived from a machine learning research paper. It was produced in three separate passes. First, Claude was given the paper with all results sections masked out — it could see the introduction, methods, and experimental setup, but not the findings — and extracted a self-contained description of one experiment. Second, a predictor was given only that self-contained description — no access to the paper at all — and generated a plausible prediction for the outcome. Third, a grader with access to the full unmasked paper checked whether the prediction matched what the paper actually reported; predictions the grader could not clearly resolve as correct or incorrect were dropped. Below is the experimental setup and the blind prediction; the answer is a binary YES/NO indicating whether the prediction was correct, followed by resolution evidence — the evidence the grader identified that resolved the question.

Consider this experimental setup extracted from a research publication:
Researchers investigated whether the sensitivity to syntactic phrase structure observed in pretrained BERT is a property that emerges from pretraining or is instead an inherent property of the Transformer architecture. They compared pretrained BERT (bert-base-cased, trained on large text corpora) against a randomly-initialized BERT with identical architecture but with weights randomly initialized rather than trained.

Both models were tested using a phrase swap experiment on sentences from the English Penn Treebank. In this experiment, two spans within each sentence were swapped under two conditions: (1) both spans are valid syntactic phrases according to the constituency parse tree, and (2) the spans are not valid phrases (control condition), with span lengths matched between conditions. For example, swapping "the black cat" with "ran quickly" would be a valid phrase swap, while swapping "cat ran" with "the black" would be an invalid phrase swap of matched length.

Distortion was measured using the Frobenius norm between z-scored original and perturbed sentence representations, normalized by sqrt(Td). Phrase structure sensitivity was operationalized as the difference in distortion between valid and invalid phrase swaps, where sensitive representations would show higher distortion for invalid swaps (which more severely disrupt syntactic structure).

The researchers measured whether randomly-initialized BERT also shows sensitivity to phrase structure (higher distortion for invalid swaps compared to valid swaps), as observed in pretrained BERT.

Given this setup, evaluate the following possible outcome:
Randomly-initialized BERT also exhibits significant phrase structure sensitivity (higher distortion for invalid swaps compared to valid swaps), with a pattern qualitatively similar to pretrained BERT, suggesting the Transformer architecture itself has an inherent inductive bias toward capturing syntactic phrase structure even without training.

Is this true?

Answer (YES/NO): NO